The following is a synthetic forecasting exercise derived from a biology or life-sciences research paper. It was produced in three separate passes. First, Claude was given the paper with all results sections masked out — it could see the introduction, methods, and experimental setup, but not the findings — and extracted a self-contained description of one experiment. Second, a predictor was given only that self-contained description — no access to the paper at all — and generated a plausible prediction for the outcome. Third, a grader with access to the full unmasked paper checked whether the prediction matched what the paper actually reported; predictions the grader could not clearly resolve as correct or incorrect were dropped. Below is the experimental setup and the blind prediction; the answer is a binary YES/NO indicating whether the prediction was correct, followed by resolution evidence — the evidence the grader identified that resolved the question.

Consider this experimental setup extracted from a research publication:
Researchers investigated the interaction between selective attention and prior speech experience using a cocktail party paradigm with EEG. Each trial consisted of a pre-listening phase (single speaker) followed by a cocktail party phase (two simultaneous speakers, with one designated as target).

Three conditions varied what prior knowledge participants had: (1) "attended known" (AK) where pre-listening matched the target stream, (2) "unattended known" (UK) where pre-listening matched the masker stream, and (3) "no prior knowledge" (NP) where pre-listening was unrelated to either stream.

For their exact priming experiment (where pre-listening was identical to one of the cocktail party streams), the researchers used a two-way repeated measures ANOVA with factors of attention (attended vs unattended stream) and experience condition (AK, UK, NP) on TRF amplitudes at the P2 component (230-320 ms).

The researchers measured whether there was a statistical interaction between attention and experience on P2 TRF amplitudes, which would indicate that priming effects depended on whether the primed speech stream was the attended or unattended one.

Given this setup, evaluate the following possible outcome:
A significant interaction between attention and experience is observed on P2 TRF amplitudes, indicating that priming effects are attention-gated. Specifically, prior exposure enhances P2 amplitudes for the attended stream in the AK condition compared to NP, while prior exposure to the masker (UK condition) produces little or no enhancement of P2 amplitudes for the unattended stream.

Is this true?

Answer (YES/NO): NO